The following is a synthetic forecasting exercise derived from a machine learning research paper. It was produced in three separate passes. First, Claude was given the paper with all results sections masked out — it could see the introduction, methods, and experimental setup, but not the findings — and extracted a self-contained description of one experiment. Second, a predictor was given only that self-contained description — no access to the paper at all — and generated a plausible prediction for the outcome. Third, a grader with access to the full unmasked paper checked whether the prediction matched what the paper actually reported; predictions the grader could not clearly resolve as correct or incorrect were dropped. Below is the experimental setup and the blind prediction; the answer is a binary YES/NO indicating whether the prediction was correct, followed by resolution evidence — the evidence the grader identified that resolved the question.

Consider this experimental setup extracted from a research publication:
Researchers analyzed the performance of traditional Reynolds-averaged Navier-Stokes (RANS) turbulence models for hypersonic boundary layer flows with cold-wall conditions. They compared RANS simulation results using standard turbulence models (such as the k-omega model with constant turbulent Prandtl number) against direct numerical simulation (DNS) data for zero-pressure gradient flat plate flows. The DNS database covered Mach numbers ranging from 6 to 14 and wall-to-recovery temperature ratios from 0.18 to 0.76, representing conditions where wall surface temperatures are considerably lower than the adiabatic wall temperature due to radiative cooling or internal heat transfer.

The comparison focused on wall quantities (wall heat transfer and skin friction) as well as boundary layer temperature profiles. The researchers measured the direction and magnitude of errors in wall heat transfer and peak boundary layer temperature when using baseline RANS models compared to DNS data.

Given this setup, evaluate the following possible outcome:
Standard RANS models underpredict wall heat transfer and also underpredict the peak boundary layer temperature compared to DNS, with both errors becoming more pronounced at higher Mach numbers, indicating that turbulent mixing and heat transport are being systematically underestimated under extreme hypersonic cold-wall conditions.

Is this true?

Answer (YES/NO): NO